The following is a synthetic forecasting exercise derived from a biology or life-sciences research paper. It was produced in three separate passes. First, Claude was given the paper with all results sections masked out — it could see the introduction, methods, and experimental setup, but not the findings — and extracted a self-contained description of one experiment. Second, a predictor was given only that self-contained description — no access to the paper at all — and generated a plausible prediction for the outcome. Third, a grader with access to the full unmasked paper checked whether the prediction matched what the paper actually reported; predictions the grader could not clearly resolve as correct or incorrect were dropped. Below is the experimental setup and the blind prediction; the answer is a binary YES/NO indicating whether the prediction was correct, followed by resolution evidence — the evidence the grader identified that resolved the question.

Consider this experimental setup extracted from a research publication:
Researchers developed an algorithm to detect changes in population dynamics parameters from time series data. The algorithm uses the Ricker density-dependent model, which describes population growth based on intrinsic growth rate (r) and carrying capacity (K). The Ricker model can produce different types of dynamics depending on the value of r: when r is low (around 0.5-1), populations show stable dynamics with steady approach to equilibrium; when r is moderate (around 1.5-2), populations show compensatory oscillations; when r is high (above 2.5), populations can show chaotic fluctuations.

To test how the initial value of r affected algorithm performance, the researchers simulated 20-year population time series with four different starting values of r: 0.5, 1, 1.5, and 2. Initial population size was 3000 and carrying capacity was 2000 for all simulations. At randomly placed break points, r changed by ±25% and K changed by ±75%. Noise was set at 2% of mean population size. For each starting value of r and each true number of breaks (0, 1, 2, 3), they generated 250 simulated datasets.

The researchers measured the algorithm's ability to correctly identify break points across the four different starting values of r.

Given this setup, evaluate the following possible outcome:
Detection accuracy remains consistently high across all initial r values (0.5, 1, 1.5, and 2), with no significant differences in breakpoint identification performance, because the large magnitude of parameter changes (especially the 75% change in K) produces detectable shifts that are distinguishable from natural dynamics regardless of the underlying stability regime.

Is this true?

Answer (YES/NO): YES